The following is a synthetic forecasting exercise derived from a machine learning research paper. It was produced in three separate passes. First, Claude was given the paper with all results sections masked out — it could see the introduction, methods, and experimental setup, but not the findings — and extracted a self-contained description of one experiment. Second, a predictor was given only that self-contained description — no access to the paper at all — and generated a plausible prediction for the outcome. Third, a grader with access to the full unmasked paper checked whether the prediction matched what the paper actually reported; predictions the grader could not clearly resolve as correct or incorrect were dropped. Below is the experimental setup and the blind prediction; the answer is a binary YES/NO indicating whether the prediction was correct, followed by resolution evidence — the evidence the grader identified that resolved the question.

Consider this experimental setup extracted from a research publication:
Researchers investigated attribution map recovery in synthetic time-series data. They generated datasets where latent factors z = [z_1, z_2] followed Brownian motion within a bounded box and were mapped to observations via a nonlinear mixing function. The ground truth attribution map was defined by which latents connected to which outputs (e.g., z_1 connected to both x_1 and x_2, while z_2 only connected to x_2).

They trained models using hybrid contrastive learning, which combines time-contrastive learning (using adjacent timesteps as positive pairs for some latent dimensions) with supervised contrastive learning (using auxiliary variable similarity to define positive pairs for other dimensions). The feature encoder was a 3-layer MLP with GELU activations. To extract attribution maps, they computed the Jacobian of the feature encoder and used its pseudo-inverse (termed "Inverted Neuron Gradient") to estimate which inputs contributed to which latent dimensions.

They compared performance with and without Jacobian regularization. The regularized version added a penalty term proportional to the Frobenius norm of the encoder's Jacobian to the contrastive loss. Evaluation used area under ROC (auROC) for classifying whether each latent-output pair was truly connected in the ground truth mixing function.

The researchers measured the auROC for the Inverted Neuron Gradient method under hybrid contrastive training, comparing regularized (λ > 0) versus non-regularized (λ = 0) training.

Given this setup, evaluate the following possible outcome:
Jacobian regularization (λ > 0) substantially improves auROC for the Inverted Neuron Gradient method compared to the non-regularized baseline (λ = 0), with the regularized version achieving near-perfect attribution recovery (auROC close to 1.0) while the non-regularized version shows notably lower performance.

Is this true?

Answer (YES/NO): YES